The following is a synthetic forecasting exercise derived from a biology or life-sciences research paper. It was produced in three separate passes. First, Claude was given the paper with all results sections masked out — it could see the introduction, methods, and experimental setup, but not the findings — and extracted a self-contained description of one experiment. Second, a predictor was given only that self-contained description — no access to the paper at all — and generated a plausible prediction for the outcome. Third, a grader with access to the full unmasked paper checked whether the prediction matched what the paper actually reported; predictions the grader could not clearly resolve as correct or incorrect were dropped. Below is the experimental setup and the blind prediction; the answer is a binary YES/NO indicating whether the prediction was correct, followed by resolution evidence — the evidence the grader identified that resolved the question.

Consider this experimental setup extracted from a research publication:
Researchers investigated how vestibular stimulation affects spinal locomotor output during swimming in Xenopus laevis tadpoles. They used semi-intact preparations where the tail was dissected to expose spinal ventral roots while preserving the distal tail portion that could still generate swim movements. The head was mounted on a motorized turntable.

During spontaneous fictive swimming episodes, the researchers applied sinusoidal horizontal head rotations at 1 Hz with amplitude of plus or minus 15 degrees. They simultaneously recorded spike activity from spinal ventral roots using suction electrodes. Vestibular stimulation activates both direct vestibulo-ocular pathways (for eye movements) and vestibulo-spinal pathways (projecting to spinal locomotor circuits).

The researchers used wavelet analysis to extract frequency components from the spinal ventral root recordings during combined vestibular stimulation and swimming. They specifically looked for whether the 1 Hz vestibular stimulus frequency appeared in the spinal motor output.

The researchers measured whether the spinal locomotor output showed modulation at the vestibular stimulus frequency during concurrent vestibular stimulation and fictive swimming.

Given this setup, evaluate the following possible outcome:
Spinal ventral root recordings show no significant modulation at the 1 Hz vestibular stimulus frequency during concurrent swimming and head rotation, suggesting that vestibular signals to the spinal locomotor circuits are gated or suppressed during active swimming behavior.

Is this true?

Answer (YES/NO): NO